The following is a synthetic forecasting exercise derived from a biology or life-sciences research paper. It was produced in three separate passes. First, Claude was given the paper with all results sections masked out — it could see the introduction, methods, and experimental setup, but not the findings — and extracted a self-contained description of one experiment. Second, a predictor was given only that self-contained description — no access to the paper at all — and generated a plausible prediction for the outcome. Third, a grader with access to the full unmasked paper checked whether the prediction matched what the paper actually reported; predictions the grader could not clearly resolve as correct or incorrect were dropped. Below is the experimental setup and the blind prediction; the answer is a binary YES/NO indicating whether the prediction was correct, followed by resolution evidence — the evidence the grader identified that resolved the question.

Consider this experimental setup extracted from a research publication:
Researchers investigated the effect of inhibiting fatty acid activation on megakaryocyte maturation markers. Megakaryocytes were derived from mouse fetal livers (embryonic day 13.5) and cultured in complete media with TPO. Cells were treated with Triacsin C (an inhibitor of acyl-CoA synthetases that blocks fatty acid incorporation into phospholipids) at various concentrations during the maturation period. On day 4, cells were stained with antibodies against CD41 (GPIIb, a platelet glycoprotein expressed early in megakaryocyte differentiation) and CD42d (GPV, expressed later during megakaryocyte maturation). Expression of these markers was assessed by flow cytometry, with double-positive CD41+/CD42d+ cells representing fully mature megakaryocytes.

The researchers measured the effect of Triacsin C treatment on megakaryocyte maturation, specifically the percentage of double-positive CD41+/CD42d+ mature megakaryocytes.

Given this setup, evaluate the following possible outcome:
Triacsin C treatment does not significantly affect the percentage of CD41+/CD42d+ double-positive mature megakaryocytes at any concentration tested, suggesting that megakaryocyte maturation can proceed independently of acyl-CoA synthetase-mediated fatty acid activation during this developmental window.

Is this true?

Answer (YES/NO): NO